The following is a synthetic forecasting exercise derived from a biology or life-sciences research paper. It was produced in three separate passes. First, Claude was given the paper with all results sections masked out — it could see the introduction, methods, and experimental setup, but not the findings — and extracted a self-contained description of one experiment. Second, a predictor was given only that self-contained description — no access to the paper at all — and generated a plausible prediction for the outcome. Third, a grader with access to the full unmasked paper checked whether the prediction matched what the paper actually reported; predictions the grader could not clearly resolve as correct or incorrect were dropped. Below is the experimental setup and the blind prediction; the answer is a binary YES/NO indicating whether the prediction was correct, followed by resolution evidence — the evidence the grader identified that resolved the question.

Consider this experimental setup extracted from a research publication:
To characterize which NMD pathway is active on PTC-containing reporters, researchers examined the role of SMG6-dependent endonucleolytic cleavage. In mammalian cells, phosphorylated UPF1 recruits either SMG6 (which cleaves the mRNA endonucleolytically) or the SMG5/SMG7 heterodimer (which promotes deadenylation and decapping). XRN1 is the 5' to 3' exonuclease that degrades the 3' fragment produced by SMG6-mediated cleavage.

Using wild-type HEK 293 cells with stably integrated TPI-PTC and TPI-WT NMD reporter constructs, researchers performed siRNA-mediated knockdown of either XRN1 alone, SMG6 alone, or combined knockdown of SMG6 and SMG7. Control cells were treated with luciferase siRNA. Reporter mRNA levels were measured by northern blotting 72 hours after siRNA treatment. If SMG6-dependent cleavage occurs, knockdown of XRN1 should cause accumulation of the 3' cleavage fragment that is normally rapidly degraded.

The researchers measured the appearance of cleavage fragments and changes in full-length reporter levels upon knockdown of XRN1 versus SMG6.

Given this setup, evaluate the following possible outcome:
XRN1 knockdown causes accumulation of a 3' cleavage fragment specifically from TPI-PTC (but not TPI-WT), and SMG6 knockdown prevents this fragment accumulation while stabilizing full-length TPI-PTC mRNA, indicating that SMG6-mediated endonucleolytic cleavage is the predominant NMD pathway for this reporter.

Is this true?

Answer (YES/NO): YES